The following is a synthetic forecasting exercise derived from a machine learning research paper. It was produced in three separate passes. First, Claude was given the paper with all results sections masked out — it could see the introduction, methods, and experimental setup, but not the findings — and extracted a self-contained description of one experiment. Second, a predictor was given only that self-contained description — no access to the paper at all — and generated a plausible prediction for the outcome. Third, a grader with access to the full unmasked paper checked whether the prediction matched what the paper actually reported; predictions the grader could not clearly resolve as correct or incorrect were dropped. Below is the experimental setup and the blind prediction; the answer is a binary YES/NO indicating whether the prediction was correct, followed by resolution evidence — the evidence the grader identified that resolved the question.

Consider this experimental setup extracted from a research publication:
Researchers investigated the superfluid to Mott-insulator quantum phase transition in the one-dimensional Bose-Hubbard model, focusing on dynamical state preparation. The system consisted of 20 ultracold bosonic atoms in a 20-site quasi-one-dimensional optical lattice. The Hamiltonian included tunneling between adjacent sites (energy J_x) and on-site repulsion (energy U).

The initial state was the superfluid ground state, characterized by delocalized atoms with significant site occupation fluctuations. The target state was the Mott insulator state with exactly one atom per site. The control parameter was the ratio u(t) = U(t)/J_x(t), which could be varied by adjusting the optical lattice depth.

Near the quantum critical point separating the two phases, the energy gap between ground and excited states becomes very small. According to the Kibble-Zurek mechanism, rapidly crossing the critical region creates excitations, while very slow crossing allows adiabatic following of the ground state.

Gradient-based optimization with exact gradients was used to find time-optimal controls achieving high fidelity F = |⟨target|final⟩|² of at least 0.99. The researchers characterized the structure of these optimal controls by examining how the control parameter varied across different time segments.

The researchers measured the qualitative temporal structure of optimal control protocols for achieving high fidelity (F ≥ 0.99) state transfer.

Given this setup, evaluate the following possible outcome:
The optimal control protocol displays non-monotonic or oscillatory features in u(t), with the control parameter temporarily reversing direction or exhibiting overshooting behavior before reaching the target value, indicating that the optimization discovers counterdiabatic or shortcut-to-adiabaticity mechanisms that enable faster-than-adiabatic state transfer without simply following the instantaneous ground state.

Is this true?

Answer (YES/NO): YES